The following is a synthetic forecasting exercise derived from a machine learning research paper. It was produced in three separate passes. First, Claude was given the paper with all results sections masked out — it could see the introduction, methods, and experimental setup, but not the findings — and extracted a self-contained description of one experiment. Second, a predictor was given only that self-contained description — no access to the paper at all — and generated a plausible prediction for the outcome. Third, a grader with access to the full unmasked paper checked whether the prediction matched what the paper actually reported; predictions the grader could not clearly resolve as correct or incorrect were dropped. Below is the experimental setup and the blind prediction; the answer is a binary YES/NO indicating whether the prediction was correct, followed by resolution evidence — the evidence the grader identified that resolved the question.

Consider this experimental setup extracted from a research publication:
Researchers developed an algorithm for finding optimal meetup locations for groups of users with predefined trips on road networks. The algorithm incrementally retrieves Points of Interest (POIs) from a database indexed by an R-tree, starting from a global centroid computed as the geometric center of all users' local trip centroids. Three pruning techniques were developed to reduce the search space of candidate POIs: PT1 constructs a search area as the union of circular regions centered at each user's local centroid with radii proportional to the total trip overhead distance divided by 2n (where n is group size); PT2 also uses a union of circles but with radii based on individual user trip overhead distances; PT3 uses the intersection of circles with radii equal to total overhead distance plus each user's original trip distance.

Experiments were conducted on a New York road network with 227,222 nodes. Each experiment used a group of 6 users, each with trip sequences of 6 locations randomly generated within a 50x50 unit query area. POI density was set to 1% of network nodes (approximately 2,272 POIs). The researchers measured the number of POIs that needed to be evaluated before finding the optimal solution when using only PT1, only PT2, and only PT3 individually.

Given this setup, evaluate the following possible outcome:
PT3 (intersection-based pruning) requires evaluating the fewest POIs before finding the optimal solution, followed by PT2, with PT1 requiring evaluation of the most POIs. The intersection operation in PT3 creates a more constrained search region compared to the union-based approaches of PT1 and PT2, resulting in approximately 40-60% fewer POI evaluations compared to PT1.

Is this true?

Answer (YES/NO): NO